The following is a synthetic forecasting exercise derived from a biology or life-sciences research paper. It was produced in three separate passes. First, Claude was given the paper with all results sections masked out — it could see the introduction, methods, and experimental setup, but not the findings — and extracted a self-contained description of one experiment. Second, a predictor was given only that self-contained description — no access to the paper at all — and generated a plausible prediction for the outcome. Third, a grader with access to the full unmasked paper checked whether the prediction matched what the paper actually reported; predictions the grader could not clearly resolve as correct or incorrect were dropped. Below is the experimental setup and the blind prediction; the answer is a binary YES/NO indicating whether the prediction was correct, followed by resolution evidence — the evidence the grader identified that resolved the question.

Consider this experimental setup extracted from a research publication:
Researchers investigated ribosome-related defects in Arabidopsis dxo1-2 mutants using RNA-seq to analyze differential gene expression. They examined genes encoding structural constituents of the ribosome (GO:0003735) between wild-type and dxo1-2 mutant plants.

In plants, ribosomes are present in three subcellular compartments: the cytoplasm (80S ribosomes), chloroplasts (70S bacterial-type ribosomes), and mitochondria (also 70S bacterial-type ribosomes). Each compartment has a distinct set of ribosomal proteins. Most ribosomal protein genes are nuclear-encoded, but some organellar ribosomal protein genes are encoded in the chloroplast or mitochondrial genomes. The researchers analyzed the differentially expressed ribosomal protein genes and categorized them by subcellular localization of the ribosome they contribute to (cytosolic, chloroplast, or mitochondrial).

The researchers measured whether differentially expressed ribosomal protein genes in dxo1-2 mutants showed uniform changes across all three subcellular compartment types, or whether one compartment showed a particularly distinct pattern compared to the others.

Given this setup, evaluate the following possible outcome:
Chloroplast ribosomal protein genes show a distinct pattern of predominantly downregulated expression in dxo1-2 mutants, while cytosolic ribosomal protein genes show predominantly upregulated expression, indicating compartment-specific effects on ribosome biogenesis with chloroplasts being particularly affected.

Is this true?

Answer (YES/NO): NO